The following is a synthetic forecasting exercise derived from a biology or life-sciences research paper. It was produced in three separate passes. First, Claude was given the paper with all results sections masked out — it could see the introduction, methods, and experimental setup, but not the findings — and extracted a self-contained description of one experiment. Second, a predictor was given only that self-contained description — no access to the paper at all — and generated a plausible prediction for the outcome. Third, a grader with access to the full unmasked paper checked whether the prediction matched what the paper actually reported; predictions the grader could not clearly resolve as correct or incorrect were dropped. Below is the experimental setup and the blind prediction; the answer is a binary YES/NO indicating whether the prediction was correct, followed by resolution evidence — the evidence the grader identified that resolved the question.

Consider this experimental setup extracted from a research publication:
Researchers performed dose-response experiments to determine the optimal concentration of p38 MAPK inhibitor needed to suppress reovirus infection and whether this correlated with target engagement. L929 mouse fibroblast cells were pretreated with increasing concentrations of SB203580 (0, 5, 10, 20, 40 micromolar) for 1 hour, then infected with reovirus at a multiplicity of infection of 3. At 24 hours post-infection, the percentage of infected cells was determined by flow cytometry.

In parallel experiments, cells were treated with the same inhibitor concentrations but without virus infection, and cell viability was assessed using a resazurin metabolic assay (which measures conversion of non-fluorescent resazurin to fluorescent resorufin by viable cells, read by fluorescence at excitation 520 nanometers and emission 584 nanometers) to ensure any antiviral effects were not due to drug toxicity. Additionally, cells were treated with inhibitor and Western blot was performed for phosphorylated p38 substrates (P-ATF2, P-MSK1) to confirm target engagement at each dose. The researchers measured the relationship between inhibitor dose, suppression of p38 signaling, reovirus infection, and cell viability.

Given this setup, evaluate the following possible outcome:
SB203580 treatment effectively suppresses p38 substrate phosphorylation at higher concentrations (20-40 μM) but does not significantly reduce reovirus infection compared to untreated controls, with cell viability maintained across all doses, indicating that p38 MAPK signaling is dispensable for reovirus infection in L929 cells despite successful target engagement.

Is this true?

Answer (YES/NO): NO